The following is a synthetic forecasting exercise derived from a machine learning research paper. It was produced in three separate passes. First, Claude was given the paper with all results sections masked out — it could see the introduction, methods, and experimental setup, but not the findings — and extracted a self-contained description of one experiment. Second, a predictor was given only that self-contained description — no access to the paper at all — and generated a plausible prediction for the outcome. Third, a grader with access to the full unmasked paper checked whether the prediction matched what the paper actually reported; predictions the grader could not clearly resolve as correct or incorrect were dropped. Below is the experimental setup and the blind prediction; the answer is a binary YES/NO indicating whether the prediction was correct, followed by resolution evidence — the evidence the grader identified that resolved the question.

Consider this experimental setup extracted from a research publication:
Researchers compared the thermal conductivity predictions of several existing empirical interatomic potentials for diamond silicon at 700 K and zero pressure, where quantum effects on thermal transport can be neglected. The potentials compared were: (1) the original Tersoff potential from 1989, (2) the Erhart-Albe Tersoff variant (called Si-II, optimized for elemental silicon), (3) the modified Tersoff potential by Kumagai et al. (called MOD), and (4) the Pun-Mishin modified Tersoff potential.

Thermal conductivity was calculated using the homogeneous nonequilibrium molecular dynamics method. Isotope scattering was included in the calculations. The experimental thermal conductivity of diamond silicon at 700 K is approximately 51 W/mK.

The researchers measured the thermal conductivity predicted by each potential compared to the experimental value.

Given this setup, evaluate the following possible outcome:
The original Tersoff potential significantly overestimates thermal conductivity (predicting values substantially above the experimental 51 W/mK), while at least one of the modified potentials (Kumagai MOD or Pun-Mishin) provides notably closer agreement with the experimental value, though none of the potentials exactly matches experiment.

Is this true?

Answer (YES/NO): NO